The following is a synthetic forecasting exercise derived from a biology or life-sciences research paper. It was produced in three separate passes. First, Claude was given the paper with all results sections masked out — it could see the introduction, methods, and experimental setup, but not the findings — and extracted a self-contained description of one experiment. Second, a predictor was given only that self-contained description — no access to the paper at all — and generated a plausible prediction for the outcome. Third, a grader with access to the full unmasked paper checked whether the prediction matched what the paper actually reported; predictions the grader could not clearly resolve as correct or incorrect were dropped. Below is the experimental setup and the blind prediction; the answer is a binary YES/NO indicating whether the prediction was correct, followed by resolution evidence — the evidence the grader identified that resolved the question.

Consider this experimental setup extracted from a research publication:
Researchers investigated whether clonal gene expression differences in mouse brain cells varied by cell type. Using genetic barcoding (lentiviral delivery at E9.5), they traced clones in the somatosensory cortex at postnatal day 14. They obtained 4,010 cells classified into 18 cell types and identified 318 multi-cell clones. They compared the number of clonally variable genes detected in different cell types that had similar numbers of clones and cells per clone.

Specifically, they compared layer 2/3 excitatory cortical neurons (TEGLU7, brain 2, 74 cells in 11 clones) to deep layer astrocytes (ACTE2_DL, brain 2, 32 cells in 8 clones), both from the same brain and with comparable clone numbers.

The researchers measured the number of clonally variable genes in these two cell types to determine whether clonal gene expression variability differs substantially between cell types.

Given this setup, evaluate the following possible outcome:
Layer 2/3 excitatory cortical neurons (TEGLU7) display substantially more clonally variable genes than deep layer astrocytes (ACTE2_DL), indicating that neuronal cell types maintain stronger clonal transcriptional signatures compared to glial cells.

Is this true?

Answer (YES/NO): YES